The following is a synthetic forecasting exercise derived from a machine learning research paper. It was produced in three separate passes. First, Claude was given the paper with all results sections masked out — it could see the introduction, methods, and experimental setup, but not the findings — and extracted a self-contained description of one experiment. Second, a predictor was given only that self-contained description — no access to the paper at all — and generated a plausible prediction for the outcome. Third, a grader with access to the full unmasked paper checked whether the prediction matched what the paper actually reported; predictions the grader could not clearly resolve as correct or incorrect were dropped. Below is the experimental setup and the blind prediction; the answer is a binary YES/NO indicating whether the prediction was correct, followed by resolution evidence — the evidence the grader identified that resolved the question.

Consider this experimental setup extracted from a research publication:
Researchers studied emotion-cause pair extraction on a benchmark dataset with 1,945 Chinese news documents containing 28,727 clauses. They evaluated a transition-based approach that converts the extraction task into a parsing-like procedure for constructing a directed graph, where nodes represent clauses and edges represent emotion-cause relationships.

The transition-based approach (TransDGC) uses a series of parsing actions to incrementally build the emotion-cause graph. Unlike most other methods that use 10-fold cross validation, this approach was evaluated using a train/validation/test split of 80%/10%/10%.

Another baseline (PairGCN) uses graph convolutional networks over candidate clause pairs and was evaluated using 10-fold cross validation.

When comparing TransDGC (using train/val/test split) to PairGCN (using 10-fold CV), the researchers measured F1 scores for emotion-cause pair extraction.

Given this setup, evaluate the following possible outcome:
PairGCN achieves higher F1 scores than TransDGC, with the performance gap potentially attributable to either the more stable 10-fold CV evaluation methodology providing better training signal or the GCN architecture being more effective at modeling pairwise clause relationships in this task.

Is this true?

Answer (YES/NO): YES